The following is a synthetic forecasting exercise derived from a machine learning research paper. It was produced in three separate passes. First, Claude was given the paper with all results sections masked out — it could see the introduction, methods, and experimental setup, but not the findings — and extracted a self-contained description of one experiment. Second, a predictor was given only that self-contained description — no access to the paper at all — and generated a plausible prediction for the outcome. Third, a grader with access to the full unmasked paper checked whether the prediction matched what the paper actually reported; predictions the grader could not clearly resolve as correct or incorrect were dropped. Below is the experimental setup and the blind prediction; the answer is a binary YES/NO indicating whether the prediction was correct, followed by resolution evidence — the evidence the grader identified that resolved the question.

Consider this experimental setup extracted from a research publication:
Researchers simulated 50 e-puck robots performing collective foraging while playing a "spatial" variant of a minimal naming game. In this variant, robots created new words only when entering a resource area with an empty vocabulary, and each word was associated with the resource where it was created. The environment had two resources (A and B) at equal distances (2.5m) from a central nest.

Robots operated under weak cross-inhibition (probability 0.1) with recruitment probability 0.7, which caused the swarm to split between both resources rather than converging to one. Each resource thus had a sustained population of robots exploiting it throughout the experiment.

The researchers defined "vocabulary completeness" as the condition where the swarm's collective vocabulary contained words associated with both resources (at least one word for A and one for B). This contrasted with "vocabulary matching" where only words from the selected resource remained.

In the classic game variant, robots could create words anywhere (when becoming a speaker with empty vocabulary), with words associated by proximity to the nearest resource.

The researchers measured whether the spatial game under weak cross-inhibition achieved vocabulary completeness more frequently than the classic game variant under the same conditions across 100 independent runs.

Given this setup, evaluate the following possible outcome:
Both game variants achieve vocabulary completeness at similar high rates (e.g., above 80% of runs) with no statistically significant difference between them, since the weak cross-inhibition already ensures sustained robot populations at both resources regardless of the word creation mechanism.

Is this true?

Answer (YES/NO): NO